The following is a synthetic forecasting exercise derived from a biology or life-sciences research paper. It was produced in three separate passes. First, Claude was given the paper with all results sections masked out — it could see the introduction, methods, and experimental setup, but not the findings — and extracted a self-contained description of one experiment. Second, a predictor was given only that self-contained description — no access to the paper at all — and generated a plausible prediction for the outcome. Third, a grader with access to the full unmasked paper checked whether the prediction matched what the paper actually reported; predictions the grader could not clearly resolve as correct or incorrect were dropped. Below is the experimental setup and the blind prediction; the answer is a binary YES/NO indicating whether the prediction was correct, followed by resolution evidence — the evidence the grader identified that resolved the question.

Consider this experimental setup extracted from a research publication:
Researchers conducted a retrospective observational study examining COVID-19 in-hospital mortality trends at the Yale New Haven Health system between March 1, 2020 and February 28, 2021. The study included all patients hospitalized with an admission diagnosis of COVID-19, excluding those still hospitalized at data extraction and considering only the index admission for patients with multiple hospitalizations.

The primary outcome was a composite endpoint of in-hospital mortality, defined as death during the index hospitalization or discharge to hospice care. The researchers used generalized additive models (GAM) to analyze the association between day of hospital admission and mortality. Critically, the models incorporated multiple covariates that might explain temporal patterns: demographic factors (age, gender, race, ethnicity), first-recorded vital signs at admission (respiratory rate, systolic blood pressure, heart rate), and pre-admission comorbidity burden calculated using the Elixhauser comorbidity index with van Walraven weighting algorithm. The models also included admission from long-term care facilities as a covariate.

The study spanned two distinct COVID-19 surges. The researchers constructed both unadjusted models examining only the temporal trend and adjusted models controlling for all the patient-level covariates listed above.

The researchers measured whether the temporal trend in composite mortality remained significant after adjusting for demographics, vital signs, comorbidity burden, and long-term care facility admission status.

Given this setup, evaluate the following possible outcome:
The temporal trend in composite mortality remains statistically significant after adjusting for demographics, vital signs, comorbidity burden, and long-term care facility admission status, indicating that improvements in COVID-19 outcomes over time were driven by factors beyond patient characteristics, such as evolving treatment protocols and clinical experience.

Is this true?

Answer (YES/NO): YES